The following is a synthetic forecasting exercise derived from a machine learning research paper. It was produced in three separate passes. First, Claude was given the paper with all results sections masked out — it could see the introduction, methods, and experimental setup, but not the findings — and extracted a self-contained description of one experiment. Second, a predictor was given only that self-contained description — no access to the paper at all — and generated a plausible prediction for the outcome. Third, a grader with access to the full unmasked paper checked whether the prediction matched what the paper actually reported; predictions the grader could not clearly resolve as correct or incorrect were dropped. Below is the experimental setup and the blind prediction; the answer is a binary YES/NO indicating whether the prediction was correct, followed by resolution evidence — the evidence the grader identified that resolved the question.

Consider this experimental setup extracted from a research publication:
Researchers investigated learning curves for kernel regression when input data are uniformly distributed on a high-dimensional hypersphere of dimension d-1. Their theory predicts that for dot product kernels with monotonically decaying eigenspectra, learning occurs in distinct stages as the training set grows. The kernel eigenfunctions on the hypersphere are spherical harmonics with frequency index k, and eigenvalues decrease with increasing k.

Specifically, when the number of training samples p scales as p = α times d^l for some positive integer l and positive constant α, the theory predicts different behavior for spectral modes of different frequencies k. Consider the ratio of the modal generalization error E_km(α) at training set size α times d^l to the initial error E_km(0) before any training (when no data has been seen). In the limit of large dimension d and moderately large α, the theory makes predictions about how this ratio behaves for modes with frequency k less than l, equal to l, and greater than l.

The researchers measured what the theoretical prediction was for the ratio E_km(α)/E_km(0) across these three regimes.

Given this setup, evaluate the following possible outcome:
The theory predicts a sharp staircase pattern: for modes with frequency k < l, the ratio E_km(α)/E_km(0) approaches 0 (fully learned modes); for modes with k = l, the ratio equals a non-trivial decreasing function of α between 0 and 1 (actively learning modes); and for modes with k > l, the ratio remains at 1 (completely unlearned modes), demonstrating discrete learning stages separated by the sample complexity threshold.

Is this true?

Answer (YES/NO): YES